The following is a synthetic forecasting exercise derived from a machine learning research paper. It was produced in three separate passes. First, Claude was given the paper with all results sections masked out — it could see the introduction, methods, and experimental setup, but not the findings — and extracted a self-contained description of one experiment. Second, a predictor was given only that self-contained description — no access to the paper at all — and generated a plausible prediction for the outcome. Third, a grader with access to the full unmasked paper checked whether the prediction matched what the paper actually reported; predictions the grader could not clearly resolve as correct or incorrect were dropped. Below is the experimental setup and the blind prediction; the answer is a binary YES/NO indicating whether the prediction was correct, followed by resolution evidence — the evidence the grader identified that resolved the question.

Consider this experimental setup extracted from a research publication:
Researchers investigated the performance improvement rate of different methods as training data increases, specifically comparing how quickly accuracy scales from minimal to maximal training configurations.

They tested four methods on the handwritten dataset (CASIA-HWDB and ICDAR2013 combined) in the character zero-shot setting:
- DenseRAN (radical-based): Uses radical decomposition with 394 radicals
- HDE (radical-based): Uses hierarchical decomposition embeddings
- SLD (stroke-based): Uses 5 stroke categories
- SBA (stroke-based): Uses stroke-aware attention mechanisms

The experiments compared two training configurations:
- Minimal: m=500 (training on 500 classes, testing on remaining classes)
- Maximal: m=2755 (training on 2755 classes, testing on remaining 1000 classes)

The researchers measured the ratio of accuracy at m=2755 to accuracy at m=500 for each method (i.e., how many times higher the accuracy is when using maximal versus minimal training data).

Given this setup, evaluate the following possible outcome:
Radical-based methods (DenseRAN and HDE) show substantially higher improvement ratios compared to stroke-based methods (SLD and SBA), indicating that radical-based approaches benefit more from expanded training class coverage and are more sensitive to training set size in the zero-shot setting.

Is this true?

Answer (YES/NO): NO